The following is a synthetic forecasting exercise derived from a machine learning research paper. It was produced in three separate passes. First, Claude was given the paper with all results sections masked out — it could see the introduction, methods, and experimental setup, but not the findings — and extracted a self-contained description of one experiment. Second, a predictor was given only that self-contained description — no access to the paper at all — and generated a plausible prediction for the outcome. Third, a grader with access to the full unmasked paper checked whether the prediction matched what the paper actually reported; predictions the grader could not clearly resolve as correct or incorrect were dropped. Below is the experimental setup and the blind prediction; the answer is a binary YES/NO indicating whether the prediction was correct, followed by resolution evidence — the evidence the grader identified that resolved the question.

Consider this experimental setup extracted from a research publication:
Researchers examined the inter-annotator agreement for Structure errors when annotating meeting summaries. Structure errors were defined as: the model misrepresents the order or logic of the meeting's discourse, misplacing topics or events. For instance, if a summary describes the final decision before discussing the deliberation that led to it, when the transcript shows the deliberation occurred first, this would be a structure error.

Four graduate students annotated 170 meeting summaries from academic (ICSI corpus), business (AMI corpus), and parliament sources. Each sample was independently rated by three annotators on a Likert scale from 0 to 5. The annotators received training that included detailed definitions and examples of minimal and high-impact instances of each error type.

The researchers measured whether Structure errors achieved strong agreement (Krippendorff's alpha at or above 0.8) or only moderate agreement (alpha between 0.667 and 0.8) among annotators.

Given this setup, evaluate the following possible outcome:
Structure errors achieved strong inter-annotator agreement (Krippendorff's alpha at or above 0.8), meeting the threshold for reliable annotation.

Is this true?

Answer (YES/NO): NO